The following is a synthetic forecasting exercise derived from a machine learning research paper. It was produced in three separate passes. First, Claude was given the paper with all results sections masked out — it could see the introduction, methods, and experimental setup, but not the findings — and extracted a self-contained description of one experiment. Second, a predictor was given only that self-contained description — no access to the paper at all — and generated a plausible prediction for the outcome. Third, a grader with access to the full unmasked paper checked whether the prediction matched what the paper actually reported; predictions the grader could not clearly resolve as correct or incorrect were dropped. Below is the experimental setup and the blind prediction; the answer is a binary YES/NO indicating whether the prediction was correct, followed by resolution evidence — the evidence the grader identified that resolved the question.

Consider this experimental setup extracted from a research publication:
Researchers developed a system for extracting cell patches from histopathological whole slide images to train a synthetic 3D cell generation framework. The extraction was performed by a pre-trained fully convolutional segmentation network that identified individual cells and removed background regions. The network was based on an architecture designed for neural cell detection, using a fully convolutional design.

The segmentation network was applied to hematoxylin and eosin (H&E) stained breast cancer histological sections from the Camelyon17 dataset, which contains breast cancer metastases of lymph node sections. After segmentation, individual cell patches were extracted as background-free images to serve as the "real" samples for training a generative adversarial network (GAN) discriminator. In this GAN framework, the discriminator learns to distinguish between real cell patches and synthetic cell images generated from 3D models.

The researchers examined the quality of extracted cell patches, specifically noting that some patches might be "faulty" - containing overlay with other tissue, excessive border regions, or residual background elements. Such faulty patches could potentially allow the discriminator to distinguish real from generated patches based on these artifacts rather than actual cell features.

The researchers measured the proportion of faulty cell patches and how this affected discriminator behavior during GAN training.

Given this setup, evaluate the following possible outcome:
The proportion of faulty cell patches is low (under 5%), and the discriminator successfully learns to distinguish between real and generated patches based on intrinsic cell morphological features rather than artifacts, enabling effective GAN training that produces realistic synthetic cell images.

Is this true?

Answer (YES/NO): NO